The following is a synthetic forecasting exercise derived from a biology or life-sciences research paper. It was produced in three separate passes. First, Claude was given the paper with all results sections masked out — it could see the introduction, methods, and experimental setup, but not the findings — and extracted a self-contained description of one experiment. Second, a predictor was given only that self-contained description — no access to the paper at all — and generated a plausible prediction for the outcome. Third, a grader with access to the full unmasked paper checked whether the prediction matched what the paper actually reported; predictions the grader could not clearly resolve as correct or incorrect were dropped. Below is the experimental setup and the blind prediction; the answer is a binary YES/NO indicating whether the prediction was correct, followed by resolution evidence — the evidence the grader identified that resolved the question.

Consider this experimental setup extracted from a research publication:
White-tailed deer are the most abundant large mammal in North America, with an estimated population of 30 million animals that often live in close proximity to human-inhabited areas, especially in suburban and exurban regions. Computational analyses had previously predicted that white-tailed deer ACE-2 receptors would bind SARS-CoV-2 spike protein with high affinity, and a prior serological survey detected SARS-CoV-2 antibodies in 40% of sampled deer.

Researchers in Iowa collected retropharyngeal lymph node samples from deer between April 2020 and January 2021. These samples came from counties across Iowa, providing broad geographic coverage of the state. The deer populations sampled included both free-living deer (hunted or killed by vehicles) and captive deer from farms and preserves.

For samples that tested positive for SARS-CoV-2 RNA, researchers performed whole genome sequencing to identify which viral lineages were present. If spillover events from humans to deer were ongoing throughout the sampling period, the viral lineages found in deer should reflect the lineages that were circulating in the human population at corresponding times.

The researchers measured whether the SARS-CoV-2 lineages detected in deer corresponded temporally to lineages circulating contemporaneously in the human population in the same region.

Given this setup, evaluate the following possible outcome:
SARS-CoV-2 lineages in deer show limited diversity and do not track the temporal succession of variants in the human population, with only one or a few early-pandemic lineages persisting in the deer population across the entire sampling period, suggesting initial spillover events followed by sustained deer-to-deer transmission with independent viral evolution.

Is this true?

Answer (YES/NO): NO